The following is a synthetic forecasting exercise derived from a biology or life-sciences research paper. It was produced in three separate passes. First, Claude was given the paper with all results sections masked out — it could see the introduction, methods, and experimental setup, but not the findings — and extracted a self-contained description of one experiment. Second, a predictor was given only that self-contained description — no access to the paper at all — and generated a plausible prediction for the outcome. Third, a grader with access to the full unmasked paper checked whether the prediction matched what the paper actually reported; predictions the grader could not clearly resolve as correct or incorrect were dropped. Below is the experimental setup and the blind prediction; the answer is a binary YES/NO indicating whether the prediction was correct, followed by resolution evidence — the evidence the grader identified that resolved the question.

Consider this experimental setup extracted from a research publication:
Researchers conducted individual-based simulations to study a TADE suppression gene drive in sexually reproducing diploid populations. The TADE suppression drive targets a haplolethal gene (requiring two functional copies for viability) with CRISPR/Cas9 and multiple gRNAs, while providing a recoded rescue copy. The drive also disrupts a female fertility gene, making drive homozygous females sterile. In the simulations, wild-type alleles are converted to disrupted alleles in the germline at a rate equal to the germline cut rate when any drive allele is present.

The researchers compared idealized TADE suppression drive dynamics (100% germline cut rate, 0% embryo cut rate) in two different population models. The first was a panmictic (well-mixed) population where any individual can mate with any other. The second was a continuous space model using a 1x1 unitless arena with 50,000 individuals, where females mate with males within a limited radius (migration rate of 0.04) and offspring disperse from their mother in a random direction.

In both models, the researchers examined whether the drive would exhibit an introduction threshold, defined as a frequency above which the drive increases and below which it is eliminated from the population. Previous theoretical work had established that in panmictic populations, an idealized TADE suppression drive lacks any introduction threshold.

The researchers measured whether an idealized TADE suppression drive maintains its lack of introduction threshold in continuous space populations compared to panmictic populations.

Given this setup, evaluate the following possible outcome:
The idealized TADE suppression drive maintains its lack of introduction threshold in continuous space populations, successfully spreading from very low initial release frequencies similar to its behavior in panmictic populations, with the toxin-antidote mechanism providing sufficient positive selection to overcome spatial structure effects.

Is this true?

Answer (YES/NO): NO